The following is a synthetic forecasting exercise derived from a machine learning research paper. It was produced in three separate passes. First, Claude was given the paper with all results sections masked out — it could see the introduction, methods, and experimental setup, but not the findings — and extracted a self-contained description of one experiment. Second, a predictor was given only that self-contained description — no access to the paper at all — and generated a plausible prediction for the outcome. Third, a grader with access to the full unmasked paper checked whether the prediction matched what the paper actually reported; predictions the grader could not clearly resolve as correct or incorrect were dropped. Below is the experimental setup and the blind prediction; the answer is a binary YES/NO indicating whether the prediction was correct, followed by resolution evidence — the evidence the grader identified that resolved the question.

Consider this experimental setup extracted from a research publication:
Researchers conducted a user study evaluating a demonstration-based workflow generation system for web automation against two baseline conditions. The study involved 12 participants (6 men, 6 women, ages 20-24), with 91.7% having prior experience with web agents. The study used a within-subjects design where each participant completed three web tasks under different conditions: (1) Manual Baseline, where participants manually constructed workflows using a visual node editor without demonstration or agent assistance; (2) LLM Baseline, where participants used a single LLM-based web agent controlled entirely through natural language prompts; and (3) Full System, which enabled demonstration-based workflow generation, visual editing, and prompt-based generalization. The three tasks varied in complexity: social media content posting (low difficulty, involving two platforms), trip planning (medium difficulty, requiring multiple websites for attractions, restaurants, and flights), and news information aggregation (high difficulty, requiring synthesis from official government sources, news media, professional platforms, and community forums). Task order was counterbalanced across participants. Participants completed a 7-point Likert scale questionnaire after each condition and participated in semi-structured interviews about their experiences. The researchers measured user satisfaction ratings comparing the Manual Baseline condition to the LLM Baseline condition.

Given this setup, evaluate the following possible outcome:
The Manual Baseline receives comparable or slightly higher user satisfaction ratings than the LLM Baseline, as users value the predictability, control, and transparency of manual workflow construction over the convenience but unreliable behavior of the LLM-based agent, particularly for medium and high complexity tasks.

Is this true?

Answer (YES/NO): YES